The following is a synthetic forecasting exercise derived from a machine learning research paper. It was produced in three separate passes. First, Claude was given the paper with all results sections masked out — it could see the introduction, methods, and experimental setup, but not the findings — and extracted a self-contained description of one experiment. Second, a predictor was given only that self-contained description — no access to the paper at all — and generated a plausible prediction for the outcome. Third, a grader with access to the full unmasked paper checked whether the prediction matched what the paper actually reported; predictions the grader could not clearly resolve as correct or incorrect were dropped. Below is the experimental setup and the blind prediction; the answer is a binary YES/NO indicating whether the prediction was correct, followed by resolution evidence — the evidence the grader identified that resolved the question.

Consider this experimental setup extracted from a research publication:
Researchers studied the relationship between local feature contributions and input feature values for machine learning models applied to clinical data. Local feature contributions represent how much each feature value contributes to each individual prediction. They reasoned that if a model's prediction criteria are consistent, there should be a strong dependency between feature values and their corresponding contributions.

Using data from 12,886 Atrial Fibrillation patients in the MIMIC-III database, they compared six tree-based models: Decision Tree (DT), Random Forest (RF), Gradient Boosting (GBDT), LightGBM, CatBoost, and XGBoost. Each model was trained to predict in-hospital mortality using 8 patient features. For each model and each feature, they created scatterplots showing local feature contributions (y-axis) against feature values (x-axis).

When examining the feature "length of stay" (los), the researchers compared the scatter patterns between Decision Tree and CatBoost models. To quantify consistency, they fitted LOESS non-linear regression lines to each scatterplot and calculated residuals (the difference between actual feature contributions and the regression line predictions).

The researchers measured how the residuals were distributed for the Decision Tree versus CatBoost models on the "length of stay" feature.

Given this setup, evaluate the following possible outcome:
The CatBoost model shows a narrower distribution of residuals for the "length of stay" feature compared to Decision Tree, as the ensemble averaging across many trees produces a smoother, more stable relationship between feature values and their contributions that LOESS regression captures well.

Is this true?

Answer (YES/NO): YES